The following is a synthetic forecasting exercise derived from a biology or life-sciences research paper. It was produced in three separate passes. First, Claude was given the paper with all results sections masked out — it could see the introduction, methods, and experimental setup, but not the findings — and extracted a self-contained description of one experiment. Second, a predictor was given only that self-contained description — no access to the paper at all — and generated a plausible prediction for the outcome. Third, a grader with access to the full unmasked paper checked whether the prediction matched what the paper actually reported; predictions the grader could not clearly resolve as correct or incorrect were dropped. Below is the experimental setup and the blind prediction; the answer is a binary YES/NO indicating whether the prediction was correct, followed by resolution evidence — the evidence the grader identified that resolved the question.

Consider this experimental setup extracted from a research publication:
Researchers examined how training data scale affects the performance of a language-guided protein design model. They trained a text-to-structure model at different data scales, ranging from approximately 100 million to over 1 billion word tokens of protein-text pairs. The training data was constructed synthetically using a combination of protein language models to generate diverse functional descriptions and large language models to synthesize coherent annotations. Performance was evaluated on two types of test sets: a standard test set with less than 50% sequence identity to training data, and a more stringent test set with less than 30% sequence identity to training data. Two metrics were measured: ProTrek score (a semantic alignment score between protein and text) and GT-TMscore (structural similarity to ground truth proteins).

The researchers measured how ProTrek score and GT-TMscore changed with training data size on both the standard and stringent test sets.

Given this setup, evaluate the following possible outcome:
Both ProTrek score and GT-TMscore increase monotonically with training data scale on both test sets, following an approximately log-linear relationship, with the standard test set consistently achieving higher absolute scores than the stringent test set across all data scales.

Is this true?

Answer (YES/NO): NO